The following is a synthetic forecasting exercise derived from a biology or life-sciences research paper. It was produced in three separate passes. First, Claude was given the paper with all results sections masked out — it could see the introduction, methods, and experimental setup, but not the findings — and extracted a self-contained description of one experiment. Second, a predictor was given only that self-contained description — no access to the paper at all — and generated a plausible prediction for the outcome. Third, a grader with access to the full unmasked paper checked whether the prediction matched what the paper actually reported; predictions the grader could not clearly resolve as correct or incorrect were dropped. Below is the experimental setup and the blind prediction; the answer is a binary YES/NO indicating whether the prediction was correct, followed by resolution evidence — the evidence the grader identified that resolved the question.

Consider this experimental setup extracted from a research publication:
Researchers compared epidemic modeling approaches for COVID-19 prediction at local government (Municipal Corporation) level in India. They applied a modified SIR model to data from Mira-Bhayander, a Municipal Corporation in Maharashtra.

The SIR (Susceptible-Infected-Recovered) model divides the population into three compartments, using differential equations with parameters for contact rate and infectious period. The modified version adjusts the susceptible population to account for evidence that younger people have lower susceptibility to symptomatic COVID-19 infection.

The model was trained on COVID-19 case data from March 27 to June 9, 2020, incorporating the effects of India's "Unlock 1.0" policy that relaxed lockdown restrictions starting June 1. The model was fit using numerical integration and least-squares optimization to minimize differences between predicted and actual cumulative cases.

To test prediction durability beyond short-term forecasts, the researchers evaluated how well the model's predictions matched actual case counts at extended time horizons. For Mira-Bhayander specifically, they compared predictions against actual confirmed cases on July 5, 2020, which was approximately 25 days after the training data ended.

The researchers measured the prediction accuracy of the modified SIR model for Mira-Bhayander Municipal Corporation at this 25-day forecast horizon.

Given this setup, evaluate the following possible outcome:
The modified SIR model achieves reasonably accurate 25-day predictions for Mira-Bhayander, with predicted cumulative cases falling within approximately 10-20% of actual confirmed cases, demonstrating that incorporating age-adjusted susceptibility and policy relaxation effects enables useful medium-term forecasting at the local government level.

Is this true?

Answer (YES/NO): YES